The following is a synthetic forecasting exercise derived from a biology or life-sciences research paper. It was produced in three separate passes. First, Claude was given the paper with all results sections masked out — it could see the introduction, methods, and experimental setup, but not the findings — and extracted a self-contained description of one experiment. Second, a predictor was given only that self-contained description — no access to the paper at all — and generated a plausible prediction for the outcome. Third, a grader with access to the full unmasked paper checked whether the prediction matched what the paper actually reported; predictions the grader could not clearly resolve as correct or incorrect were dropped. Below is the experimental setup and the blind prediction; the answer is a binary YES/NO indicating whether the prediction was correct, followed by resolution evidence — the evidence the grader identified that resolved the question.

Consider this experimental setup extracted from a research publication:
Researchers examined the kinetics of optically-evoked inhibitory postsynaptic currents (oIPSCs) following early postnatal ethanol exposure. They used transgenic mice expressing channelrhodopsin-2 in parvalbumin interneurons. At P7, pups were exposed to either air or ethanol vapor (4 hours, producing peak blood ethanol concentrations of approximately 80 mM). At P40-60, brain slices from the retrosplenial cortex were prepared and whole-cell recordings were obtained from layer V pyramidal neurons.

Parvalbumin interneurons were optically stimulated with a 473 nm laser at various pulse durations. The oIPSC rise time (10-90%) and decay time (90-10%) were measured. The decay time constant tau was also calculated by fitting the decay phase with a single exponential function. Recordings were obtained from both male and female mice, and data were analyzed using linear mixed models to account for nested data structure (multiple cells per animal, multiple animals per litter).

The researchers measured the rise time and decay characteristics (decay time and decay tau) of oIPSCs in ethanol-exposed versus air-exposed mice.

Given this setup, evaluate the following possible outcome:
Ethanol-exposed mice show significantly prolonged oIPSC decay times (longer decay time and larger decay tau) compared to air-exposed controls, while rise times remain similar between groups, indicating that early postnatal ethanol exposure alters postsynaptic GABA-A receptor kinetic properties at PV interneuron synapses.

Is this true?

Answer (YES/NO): NO